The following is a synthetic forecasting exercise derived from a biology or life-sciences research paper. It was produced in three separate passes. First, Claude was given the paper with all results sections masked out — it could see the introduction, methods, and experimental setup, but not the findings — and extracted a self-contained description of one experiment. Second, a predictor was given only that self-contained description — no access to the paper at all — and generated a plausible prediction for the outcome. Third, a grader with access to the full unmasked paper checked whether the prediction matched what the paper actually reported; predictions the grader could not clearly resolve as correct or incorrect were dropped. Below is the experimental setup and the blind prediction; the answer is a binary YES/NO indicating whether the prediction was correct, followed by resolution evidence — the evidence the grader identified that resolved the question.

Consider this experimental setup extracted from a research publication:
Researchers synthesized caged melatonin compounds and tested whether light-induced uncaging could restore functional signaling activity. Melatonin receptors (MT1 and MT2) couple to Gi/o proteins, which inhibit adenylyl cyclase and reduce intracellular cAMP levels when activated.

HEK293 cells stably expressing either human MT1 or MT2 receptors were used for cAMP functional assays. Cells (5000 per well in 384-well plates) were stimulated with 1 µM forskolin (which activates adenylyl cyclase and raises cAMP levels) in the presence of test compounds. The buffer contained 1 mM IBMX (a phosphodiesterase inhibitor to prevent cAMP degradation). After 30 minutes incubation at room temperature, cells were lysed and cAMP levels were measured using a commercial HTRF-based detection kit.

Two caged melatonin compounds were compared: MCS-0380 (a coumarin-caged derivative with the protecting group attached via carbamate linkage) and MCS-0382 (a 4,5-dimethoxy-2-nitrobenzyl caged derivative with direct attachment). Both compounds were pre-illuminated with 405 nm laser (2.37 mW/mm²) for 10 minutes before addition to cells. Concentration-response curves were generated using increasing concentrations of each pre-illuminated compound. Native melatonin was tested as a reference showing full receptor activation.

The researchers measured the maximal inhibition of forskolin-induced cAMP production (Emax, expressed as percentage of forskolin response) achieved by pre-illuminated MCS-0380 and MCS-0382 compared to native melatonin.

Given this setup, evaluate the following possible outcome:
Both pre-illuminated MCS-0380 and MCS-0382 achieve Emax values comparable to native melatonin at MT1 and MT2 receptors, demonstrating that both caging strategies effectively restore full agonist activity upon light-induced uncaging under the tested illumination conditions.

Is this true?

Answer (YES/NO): YES